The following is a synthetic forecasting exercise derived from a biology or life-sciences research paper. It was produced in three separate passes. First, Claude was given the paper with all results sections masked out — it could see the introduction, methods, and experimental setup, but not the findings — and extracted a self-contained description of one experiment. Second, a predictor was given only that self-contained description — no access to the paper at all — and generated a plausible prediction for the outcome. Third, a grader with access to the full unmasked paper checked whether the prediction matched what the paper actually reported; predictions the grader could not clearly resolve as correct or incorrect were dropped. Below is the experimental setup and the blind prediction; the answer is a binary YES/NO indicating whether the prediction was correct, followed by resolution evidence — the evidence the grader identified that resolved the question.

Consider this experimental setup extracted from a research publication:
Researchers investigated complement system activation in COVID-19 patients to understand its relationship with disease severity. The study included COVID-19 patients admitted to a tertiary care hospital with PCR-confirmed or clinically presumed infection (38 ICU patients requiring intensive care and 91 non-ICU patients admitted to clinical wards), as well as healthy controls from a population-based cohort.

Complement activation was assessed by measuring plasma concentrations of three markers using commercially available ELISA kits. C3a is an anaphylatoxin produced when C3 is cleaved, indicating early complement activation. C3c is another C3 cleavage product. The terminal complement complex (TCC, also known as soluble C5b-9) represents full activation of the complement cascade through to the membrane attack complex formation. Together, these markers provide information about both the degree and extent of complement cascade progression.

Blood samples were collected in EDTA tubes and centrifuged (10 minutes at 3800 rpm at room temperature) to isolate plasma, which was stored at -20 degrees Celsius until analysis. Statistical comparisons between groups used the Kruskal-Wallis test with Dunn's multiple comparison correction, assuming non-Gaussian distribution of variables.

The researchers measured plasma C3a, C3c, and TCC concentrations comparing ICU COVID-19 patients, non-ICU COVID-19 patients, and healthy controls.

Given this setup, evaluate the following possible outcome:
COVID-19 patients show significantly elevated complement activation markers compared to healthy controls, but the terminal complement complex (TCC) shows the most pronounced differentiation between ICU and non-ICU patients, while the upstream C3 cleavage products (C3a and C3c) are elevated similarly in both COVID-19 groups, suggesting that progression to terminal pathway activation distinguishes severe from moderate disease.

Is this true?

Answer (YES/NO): NO